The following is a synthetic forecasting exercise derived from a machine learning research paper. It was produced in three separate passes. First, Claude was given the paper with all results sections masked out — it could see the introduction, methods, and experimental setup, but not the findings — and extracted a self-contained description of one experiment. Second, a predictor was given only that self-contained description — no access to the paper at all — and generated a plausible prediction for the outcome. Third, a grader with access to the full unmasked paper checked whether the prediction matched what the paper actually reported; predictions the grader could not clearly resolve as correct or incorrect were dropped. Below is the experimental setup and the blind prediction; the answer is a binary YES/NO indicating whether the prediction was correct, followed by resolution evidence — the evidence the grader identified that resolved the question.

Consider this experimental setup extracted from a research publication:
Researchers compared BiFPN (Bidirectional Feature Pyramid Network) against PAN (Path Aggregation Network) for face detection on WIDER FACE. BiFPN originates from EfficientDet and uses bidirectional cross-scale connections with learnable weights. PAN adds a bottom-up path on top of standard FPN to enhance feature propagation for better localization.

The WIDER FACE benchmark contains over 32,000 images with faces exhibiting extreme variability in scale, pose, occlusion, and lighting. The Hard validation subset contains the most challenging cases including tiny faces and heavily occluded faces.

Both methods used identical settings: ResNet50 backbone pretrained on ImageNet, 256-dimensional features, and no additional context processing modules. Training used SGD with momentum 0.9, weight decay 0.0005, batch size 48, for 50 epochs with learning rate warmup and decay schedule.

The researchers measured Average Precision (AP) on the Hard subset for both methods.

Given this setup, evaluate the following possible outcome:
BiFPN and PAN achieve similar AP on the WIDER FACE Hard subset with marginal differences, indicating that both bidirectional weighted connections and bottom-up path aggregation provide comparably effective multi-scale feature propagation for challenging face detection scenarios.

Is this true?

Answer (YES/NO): NO